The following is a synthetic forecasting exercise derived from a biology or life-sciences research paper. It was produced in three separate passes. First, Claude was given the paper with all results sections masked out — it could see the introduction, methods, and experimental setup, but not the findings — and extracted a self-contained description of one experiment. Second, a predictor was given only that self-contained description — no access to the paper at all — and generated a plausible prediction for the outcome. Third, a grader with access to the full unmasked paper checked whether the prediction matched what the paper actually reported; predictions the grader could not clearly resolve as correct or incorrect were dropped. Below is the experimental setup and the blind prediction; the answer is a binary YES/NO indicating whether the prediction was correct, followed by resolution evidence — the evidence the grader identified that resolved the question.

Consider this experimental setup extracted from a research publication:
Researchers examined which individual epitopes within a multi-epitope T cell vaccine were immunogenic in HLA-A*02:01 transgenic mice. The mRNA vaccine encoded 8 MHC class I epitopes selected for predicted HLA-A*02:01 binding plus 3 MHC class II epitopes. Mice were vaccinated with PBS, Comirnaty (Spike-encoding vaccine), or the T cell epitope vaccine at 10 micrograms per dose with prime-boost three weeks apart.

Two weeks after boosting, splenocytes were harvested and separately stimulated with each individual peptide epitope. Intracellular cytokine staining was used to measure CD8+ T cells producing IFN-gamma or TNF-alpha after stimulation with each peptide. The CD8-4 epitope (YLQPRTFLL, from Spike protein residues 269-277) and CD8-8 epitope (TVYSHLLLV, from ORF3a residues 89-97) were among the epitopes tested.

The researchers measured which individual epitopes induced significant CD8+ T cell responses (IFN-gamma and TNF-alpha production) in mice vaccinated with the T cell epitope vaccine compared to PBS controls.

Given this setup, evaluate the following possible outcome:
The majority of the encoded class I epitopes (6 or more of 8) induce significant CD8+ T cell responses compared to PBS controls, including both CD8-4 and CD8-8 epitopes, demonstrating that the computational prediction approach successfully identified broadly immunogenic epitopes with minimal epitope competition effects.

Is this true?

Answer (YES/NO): NO